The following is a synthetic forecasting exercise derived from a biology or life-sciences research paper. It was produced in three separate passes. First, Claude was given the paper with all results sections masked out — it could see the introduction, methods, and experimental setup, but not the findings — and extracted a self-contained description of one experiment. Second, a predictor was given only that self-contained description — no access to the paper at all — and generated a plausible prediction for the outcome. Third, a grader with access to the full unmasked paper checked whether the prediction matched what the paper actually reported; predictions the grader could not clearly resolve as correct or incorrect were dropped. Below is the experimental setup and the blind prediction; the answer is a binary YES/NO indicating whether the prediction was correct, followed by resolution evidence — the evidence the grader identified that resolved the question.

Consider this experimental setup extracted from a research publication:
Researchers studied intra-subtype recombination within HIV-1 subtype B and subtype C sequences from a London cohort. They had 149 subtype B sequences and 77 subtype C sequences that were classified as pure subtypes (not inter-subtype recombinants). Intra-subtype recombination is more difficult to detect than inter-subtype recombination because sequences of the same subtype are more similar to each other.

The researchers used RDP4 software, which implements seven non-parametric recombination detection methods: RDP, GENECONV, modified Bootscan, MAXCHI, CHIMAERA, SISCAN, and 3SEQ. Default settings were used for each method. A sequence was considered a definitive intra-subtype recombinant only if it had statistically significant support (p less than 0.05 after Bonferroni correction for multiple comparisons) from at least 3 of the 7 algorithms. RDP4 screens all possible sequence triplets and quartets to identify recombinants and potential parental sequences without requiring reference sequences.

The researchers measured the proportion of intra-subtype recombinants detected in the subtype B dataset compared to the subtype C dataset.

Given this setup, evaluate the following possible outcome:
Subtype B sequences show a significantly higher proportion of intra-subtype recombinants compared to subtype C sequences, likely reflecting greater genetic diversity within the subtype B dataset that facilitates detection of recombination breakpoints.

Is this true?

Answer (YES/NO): NO